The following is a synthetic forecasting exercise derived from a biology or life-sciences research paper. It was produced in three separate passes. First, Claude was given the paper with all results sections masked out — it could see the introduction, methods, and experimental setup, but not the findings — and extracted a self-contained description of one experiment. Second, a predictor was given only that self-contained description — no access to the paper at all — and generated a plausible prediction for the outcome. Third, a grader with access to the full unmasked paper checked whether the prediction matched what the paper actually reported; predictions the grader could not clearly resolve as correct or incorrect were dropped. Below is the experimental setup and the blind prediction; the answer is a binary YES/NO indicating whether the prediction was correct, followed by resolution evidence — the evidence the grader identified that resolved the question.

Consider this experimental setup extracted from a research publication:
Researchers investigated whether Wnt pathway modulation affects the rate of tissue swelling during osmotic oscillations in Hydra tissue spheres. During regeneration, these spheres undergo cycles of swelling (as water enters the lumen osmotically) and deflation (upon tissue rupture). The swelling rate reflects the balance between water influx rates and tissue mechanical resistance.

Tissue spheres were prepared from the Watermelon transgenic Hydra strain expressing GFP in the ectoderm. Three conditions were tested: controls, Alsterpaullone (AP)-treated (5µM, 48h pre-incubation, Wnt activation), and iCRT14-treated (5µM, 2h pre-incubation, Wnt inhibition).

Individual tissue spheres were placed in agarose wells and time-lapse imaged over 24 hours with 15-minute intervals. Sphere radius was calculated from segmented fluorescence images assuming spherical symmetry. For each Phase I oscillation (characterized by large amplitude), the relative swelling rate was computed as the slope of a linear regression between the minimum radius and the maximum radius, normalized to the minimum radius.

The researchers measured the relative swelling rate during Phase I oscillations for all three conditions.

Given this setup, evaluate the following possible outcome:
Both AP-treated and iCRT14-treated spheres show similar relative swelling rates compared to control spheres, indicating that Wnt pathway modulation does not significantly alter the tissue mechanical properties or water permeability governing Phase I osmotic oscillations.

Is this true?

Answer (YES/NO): NO